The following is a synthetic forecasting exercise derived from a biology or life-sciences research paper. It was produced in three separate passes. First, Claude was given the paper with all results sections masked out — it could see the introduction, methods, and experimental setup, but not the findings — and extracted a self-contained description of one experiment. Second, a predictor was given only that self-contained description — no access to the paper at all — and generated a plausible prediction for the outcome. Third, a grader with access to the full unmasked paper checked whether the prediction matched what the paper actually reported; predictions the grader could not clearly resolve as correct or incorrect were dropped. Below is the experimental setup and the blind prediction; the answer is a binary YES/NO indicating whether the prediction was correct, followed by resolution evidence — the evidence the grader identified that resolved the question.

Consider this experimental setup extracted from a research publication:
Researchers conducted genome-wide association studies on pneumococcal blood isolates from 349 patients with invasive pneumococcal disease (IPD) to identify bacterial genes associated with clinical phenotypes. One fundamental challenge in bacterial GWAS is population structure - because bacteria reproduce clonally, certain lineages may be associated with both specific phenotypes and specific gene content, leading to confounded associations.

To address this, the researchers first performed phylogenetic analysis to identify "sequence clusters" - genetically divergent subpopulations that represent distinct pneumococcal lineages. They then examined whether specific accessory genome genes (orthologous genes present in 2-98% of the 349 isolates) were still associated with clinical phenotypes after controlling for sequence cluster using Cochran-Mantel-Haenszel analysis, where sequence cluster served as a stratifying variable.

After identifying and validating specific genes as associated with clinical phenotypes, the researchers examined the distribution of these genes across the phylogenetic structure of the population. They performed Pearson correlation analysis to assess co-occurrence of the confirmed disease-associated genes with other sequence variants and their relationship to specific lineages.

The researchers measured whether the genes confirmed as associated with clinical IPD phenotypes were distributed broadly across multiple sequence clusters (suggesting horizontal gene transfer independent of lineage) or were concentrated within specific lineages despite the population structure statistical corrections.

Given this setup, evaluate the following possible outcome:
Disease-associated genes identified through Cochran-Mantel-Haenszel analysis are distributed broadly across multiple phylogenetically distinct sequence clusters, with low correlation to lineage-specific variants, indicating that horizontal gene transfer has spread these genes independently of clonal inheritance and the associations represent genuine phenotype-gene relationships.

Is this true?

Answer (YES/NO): YES